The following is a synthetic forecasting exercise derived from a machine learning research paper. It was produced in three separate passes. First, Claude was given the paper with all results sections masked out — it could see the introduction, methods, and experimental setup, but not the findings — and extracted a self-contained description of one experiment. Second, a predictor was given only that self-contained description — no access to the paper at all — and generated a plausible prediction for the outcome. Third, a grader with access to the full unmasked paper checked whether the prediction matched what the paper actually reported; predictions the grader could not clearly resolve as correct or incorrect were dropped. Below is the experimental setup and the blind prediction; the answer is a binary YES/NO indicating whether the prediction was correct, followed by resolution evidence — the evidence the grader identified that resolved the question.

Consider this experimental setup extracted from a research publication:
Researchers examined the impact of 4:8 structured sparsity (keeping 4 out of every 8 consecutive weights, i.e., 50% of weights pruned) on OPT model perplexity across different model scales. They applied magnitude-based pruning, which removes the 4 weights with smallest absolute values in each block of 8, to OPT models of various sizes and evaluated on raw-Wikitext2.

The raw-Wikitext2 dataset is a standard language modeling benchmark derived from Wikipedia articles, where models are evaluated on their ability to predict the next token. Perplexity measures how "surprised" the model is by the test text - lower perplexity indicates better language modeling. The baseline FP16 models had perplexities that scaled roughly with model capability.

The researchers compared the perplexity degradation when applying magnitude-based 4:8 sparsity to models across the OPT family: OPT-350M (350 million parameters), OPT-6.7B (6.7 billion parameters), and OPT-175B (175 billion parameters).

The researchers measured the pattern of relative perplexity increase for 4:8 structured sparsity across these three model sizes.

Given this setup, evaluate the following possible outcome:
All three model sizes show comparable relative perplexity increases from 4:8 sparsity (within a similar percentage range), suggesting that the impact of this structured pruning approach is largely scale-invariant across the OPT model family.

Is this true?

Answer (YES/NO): NO